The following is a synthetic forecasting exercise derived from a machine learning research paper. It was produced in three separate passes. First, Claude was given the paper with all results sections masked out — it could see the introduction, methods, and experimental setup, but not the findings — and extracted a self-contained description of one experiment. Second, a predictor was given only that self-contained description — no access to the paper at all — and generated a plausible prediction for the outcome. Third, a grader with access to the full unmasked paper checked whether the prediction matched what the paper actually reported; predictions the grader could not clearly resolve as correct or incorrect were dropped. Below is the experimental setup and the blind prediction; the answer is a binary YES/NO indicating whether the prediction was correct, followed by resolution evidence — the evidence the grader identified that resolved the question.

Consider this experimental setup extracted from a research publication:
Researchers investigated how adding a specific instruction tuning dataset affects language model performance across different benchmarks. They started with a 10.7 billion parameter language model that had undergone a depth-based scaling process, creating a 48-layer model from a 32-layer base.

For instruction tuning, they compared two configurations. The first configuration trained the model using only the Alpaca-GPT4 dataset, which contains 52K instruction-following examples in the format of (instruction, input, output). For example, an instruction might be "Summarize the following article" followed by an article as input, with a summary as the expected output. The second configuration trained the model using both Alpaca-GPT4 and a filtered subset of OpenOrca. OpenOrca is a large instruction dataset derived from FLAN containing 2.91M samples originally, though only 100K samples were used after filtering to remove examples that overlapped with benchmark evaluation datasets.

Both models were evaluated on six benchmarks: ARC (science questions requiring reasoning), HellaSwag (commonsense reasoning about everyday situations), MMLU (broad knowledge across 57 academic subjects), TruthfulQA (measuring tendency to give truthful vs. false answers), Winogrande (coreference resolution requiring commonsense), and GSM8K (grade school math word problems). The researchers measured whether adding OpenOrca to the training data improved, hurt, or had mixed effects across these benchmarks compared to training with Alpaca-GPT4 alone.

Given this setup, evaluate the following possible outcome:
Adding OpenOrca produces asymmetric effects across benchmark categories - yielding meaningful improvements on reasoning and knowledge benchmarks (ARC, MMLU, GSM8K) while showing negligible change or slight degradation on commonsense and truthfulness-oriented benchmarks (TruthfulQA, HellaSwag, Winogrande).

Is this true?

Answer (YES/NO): NO